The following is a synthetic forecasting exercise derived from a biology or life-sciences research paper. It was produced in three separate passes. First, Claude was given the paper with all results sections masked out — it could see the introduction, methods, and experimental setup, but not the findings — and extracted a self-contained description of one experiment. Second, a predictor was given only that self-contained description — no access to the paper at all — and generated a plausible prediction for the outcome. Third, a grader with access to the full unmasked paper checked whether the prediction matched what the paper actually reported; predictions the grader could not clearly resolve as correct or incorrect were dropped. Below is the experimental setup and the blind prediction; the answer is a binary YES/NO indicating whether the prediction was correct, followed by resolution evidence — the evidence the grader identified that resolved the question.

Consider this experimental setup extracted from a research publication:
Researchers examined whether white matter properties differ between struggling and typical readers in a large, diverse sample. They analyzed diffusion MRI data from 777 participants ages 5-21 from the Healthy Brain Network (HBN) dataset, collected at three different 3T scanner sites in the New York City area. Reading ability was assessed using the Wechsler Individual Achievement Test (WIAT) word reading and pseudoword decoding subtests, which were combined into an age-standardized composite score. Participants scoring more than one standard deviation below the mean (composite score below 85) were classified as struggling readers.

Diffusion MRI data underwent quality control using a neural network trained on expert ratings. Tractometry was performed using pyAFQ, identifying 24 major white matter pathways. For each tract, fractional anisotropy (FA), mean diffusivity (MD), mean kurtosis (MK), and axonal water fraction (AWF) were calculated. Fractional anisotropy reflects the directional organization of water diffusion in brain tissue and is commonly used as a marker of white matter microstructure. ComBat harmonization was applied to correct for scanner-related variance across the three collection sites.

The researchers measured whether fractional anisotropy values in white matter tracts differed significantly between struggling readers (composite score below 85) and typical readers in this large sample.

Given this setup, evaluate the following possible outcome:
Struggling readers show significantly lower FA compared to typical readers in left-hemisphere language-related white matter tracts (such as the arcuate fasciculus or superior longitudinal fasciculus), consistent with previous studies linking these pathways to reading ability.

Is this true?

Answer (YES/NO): NO